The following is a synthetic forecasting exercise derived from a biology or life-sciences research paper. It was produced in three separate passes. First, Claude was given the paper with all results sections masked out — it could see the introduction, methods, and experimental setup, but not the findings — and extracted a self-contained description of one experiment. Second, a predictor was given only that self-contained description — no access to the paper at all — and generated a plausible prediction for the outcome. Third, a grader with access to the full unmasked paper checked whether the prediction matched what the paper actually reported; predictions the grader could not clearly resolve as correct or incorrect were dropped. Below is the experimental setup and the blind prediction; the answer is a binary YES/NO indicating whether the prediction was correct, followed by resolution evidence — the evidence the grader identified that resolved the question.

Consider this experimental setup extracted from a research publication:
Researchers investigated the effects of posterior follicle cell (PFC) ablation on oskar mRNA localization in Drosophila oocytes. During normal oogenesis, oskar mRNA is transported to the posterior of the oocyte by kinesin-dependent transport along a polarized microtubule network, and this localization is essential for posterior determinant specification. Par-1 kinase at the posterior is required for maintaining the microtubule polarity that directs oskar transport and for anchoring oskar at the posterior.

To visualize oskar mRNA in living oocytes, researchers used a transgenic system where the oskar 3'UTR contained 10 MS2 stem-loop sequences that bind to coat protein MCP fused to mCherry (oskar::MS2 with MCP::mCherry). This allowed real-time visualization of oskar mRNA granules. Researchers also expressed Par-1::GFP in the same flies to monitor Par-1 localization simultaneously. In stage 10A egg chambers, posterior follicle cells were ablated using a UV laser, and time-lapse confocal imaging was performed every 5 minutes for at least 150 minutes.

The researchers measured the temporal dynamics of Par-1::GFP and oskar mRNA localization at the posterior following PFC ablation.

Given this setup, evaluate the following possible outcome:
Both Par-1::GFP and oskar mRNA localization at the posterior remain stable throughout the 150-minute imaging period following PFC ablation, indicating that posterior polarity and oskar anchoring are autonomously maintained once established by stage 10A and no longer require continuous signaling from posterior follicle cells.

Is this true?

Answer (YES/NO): NO